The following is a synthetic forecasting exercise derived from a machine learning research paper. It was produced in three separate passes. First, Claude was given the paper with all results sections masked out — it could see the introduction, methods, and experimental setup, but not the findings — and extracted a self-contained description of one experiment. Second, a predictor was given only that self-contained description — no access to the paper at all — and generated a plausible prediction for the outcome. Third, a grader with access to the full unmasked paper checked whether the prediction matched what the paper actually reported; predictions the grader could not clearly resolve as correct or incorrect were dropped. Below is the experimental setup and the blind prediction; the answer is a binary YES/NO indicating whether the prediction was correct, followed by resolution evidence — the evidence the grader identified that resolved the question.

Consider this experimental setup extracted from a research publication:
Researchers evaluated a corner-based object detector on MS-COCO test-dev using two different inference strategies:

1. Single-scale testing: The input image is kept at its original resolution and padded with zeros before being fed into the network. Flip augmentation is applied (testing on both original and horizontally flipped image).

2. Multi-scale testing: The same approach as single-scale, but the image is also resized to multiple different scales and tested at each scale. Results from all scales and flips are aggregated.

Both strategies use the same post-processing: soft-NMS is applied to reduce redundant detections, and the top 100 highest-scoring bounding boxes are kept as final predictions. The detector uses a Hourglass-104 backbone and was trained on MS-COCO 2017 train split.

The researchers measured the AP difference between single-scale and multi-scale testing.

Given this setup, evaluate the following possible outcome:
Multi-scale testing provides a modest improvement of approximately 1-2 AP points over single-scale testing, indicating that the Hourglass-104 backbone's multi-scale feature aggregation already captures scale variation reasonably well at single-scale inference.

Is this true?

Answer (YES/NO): YES